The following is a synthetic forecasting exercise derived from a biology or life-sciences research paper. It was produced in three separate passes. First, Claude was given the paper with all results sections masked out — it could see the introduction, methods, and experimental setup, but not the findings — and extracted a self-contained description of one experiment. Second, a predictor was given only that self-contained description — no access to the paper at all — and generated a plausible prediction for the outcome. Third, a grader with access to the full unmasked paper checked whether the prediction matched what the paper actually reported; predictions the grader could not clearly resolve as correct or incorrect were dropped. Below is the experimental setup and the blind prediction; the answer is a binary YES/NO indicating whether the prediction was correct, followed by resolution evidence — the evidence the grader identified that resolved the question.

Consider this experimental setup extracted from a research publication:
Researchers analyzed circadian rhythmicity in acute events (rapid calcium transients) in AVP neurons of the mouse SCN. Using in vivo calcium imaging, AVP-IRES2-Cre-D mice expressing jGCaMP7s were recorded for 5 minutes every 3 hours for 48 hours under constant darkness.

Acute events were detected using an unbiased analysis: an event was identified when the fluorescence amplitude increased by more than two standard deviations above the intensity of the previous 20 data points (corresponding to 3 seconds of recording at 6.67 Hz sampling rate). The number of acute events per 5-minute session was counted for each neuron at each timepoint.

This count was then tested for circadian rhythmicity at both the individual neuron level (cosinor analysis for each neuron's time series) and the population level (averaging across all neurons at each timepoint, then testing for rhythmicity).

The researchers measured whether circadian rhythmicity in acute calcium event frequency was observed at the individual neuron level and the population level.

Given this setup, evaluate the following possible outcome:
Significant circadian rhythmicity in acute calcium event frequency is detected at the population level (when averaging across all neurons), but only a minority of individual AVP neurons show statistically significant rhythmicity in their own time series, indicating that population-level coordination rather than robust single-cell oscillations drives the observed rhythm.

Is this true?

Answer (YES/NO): NO